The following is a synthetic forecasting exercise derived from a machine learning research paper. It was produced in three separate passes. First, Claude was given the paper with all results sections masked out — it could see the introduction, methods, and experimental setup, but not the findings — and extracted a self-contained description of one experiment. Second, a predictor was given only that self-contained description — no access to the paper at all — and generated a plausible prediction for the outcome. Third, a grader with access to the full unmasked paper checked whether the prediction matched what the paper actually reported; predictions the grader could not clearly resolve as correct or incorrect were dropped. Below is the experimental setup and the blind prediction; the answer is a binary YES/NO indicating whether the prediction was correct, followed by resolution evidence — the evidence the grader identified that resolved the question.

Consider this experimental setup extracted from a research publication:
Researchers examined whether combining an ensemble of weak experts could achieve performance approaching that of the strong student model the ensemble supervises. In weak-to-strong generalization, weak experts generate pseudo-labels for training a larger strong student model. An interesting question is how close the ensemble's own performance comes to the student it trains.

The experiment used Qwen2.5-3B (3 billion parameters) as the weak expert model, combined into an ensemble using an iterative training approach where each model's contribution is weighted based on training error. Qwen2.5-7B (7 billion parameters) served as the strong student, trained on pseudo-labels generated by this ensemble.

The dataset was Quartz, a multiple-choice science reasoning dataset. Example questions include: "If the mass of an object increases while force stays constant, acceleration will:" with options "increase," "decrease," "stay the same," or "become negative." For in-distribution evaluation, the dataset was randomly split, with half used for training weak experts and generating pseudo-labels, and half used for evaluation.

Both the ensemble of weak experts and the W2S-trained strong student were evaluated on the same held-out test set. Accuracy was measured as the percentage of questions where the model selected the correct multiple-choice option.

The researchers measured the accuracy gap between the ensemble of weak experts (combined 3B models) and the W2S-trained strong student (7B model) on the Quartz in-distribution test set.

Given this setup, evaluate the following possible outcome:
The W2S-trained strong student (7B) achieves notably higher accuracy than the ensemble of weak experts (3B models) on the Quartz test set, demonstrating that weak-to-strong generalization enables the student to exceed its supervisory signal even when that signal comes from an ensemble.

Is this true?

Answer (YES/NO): NO